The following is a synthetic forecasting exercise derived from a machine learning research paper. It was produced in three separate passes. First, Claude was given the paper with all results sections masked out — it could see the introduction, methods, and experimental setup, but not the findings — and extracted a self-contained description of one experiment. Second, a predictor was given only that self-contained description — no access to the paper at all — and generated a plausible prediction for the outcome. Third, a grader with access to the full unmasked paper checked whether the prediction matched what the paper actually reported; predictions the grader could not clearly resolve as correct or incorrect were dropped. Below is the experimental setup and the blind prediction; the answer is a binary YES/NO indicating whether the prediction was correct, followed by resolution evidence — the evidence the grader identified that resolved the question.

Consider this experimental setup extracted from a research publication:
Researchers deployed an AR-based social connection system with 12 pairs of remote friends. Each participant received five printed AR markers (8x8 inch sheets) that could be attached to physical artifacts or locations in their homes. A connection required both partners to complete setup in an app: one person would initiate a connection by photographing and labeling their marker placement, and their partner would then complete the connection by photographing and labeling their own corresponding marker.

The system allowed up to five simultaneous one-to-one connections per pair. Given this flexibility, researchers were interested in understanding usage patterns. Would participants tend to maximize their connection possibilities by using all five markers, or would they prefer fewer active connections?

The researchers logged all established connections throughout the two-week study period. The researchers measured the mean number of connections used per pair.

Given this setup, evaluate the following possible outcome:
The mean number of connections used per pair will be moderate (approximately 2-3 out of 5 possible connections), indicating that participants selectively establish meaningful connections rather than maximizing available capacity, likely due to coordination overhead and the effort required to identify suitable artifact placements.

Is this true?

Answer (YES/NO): NO